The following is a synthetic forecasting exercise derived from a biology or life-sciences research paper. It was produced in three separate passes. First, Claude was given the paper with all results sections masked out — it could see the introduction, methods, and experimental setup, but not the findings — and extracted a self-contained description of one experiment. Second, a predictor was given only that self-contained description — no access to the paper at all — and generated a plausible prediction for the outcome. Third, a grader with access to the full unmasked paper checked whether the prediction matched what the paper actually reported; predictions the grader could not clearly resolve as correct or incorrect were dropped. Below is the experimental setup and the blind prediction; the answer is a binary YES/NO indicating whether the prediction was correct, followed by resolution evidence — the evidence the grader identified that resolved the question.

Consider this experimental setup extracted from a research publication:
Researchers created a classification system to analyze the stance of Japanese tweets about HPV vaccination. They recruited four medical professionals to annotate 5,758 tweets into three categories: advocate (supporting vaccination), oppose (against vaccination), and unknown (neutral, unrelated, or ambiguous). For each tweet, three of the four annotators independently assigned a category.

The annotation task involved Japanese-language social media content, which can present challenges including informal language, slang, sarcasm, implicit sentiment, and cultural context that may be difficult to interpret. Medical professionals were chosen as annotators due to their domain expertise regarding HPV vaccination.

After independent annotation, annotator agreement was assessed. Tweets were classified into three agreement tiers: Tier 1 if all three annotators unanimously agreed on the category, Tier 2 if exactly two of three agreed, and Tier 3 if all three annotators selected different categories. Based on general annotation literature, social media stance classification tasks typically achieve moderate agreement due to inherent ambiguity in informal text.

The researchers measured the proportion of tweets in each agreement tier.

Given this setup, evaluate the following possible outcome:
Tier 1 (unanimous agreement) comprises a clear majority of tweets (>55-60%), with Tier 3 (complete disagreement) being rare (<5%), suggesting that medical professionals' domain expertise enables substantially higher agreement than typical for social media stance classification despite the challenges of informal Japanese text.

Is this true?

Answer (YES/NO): YES